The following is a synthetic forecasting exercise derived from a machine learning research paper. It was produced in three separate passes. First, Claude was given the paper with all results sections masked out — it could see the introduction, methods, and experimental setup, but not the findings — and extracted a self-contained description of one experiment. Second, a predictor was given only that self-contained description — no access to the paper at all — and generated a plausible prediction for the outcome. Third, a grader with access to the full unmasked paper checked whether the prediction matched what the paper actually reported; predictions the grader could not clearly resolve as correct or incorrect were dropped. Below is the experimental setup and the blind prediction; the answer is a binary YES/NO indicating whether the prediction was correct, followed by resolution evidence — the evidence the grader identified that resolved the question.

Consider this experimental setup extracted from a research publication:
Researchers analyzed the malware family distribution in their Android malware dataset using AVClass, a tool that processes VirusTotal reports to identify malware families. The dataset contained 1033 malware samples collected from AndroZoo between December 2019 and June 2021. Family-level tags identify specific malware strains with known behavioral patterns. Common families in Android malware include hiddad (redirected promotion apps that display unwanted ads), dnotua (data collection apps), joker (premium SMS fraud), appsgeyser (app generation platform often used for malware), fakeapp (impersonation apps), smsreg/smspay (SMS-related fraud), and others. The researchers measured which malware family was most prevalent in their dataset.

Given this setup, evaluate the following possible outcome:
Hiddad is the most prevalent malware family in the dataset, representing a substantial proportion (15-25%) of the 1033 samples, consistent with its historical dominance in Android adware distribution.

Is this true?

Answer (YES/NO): NO